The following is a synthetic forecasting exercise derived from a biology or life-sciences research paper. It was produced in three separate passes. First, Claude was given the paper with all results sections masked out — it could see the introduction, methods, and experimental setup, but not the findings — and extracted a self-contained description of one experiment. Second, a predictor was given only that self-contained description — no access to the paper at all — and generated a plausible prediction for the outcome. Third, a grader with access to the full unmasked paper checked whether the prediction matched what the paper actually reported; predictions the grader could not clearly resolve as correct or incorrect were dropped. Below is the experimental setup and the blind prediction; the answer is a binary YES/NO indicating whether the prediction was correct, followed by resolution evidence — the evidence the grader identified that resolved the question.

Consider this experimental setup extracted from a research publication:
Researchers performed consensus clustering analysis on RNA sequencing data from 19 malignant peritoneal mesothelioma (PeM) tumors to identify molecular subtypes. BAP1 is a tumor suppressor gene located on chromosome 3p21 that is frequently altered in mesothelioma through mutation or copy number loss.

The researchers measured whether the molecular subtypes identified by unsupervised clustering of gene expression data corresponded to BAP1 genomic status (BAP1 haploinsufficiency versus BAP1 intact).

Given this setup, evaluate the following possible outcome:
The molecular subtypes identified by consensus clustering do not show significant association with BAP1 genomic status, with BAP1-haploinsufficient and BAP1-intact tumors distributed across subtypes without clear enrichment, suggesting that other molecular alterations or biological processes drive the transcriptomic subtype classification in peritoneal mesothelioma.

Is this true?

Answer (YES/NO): NO